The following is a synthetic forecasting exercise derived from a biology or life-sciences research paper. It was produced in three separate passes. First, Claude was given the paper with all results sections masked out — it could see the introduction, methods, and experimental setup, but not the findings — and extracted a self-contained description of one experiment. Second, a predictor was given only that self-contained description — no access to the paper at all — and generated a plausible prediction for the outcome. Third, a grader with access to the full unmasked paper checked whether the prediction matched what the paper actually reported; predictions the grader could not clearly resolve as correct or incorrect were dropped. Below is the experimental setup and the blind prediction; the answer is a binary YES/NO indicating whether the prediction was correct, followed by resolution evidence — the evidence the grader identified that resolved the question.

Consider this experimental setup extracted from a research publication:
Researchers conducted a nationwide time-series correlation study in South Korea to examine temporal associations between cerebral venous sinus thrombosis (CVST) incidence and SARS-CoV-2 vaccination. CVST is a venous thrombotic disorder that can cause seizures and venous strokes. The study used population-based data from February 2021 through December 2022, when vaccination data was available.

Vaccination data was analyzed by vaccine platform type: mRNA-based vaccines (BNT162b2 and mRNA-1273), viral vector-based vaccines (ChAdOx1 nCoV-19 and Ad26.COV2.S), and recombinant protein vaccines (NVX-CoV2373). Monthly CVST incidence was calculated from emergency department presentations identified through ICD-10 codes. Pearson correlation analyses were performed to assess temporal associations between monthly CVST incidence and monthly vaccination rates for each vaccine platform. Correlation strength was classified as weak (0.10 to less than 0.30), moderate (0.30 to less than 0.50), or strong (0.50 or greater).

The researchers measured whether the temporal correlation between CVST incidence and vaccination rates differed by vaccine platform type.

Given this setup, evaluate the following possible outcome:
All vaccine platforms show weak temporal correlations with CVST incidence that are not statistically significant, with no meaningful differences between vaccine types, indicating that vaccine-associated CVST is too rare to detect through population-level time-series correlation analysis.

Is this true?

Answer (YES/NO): NO